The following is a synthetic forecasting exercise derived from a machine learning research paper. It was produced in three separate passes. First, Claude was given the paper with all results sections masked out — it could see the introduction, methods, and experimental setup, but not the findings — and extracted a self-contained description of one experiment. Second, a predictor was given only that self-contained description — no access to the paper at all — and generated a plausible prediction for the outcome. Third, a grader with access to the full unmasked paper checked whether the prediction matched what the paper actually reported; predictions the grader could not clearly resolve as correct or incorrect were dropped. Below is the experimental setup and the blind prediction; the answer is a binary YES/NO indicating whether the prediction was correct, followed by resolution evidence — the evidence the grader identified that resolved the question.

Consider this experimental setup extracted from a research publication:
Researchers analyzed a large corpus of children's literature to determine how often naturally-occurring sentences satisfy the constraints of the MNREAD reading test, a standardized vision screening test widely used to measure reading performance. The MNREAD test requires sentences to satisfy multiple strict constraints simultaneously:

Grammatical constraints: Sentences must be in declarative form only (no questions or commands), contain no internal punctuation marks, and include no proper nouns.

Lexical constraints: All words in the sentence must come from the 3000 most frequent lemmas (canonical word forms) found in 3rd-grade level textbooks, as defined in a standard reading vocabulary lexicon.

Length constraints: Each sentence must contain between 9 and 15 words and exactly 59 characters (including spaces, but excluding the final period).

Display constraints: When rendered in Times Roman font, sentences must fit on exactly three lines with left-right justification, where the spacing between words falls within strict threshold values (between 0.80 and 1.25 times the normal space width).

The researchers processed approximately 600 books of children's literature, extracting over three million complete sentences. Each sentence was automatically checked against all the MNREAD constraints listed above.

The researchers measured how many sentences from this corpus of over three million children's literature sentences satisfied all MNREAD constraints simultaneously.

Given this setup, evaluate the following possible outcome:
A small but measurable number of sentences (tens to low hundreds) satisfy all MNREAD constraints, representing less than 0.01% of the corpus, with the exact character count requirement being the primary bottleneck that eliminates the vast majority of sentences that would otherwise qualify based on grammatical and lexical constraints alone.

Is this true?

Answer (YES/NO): NO